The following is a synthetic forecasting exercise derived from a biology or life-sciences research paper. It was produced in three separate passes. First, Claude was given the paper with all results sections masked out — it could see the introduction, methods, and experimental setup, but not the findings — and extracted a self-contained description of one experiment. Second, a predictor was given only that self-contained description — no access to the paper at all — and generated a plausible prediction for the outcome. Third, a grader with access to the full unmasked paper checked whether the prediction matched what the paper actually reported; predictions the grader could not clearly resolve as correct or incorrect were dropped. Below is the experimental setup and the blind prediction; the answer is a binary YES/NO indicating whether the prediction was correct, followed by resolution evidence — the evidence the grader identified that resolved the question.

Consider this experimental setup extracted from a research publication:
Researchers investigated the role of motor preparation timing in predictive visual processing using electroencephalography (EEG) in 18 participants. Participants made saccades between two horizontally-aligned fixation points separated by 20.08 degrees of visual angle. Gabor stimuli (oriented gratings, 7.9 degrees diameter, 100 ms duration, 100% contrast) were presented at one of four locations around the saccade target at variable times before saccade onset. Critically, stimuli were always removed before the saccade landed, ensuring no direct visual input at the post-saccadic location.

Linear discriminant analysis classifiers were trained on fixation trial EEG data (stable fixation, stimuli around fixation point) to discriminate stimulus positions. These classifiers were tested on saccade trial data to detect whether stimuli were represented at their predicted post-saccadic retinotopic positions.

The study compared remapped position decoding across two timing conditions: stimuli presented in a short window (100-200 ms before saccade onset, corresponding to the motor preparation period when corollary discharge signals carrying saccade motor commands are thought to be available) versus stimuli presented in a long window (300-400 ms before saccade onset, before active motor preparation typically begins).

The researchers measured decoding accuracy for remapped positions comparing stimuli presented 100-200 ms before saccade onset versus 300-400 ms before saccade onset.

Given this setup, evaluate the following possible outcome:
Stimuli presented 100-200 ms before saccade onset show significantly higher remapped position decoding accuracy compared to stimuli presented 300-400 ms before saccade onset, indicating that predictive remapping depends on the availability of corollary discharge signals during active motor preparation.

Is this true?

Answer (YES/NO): YES